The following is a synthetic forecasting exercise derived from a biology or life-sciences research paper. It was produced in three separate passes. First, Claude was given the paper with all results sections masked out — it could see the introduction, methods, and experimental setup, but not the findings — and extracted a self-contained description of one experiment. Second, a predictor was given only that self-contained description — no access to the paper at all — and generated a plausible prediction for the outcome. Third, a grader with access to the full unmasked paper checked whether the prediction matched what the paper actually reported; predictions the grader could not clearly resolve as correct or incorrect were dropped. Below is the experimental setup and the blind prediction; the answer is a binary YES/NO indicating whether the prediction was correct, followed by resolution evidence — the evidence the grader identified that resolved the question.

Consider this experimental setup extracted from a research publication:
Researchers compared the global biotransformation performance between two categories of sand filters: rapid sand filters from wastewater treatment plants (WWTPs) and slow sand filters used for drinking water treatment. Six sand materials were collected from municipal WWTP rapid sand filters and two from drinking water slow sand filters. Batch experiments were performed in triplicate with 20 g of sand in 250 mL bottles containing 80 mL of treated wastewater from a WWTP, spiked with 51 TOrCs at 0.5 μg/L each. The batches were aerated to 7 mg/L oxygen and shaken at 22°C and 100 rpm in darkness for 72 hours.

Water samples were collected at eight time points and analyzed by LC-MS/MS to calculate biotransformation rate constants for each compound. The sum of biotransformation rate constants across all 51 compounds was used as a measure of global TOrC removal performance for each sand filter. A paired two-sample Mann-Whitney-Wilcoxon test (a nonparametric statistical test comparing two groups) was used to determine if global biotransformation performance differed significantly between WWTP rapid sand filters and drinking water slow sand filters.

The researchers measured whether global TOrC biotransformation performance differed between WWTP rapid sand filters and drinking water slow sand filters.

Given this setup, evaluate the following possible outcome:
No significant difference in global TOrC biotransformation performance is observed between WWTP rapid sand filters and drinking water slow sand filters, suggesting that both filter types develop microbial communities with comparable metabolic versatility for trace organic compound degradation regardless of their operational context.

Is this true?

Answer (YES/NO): NO